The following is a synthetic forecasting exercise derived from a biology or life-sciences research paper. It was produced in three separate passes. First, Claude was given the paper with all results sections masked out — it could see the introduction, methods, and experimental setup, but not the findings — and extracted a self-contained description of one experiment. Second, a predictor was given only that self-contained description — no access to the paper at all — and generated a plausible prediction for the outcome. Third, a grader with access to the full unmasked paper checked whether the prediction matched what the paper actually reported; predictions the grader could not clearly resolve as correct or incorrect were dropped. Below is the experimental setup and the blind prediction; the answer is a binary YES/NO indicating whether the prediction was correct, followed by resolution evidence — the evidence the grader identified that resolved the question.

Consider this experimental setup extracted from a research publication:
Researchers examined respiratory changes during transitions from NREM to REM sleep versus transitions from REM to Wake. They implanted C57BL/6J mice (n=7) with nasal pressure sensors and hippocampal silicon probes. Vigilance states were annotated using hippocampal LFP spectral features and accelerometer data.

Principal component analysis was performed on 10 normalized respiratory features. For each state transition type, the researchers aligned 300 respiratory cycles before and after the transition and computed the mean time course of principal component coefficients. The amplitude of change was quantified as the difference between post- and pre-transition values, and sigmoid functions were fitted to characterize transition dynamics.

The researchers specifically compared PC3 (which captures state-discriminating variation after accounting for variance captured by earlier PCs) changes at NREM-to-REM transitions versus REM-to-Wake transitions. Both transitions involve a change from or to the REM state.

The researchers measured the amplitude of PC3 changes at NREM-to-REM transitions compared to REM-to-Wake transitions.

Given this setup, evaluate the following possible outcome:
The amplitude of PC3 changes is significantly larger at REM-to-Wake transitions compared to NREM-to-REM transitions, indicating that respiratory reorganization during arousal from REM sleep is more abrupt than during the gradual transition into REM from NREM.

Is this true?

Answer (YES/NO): YES